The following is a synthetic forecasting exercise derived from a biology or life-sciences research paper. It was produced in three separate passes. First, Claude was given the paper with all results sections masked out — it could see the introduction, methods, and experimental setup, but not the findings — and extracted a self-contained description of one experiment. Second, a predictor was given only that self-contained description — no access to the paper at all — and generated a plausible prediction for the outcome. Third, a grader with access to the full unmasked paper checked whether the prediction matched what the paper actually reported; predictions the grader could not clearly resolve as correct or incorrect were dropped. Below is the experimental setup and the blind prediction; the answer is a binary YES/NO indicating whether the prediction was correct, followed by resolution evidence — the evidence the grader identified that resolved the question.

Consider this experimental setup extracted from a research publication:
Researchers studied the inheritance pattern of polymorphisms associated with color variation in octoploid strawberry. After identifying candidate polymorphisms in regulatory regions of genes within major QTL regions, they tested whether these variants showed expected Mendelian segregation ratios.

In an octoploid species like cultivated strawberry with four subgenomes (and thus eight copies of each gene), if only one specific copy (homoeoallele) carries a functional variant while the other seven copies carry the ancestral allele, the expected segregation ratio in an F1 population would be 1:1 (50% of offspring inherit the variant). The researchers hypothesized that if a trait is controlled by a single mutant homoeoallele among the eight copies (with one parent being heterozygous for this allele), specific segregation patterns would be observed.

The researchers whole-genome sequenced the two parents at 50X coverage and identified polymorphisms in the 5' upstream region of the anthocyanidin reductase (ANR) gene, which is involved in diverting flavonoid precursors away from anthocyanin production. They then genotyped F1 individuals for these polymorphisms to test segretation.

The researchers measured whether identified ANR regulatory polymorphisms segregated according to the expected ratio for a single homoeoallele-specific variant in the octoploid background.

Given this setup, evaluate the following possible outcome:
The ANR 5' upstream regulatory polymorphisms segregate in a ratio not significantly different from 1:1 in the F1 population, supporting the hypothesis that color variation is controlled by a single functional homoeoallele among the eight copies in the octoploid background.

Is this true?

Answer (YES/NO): NO